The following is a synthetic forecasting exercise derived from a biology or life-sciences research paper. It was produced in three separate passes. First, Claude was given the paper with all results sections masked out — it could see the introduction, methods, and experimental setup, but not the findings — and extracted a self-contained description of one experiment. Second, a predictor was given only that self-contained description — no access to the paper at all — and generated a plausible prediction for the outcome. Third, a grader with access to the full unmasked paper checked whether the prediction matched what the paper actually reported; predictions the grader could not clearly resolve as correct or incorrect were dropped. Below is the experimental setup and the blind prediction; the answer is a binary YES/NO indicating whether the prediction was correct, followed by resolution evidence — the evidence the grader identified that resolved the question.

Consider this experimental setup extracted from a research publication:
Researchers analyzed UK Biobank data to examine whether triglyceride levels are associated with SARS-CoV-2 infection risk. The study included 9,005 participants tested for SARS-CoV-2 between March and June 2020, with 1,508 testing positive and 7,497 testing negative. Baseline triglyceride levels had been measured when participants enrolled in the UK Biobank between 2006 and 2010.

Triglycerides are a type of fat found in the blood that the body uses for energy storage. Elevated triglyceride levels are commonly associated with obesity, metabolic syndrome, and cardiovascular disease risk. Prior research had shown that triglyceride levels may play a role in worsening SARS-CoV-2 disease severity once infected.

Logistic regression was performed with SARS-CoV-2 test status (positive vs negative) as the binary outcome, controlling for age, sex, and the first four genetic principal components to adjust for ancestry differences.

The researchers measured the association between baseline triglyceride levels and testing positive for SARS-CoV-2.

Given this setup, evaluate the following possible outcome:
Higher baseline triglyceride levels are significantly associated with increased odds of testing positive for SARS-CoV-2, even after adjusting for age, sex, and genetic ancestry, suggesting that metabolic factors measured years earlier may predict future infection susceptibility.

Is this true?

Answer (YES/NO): NO